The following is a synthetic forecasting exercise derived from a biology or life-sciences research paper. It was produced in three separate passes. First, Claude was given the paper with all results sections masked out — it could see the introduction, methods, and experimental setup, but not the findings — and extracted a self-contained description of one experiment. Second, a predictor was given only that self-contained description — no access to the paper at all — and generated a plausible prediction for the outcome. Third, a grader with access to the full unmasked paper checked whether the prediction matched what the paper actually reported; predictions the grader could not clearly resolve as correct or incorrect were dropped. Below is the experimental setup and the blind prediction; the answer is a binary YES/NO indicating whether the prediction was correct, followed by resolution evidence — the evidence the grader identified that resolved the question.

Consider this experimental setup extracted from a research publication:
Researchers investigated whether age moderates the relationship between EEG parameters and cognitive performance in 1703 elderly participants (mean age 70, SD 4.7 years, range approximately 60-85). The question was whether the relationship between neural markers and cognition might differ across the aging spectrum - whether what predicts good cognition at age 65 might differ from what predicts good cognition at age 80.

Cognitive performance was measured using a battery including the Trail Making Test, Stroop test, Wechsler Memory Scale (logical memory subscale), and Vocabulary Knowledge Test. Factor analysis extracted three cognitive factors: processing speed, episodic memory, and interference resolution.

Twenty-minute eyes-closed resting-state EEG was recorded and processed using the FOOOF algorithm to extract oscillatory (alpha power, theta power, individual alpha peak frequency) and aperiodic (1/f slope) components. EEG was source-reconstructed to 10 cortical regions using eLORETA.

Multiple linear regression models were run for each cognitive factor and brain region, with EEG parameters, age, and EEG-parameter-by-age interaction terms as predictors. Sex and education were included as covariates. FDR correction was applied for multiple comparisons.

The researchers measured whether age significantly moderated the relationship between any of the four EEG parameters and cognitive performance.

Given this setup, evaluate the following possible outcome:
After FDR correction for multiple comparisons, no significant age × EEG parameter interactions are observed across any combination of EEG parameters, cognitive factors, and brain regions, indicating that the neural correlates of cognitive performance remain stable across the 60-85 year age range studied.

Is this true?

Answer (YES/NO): YES